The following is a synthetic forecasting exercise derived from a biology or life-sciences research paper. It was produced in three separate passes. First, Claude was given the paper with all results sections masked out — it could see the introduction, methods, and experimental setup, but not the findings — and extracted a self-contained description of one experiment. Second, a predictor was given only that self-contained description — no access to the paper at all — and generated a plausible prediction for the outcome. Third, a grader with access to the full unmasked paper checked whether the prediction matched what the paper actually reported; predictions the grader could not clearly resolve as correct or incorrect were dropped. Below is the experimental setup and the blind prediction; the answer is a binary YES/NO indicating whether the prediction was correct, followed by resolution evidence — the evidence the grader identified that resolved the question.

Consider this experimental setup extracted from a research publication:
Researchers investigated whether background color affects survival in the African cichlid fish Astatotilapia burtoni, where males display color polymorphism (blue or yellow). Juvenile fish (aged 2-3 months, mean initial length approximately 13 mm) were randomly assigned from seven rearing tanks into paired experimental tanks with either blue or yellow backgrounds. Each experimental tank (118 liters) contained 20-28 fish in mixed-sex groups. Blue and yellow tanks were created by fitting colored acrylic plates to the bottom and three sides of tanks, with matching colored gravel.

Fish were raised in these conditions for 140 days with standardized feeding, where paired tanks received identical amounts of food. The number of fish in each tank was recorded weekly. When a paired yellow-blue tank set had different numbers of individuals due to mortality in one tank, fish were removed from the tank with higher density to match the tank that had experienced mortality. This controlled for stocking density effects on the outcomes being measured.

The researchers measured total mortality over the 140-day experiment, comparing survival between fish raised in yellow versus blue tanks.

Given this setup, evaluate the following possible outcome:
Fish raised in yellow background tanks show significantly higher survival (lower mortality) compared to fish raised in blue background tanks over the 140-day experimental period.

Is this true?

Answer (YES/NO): NO